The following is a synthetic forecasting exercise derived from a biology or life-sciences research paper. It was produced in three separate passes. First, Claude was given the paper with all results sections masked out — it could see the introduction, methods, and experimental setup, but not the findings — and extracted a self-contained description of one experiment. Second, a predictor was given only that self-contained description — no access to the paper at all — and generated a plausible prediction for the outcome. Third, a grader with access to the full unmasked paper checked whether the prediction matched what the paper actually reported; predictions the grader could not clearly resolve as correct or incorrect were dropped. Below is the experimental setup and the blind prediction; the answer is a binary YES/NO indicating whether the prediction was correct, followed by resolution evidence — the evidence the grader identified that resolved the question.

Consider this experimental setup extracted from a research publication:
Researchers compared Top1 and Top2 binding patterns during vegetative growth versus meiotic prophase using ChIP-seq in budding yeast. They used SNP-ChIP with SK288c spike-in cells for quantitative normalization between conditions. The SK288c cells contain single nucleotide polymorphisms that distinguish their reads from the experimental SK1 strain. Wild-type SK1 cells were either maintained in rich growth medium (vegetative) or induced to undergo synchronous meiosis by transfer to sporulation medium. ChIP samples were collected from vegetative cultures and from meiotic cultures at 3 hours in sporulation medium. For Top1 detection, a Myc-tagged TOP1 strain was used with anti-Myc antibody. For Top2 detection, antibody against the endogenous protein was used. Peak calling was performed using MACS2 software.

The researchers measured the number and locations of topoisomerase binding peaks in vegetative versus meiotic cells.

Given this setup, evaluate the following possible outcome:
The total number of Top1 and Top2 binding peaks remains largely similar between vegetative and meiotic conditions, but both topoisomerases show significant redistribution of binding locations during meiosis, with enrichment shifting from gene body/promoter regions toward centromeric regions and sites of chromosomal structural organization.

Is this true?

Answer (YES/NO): NO